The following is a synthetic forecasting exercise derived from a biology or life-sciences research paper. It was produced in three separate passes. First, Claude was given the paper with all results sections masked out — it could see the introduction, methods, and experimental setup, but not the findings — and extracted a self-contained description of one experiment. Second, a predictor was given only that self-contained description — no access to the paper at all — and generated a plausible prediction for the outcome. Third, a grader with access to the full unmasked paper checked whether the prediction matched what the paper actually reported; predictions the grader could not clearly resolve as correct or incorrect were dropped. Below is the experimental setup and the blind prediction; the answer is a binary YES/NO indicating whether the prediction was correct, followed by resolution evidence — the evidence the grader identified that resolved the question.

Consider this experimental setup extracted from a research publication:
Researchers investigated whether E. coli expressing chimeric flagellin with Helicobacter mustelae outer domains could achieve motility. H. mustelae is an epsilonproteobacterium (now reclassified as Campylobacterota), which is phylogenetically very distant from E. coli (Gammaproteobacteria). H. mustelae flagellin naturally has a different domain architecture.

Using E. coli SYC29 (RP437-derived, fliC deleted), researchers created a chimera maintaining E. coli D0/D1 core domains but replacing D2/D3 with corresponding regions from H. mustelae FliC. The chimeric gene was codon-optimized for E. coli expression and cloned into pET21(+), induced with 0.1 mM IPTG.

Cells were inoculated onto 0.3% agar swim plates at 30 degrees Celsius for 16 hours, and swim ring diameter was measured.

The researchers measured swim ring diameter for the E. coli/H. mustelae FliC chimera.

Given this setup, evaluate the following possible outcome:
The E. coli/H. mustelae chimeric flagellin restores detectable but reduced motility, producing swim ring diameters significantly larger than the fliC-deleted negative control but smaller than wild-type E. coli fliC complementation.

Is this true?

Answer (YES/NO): NO